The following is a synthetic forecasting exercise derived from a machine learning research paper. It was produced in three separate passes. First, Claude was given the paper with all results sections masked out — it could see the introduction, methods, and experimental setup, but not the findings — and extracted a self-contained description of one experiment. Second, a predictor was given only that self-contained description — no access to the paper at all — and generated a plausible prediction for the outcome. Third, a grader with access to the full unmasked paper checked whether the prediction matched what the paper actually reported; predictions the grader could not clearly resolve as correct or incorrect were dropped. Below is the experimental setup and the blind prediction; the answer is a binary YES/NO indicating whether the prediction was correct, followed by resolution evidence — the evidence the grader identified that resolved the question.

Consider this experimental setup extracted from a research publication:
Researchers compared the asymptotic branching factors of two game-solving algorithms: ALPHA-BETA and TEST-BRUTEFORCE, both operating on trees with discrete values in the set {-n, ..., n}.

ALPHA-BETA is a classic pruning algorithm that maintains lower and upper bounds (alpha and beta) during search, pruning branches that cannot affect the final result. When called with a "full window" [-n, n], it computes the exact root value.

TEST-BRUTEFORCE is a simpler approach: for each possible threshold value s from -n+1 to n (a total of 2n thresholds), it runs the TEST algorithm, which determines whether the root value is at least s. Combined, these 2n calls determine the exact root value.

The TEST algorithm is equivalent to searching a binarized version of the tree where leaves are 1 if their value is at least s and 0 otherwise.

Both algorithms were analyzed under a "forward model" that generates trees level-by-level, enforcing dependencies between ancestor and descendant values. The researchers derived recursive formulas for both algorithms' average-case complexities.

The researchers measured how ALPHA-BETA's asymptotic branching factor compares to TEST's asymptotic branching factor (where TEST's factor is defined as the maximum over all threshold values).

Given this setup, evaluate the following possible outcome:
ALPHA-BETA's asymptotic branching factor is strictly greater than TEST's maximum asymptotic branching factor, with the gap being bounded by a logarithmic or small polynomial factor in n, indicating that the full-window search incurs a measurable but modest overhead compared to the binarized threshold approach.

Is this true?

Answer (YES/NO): NO